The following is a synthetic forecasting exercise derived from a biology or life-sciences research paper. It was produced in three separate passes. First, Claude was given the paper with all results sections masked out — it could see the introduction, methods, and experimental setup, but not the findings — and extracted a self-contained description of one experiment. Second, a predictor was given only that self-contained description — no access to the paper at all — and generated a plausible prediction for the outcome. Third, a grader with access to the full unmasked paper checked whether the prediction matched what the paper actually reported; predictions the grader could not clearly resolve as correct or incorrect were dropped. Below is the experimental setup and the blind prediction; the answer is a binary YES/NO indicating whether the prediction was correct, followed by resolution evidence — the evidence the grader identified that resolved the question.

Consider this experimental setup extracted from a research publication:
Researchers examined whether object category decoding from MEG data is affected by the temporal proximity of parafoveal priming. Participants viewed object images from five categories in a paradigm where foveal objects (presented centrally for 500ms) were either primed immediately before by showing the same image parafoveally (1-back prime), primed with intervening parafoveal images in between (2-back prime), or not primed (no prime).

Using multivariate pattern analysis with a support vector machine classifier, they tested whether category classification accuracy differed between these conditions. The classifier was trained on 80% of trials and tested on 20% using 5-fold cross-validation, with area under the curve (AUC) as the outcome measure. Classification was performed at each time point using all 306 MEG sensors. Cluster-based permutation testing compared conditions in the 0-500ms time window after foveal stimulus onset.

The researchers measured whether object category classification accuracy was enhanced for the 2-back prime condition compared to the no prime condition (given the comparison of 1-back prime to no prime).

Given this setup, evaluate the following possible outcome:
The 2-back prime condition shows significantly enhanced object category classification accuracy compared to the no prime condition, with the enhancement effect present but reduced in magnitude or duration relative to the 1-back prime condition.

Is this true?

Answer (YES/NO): NO